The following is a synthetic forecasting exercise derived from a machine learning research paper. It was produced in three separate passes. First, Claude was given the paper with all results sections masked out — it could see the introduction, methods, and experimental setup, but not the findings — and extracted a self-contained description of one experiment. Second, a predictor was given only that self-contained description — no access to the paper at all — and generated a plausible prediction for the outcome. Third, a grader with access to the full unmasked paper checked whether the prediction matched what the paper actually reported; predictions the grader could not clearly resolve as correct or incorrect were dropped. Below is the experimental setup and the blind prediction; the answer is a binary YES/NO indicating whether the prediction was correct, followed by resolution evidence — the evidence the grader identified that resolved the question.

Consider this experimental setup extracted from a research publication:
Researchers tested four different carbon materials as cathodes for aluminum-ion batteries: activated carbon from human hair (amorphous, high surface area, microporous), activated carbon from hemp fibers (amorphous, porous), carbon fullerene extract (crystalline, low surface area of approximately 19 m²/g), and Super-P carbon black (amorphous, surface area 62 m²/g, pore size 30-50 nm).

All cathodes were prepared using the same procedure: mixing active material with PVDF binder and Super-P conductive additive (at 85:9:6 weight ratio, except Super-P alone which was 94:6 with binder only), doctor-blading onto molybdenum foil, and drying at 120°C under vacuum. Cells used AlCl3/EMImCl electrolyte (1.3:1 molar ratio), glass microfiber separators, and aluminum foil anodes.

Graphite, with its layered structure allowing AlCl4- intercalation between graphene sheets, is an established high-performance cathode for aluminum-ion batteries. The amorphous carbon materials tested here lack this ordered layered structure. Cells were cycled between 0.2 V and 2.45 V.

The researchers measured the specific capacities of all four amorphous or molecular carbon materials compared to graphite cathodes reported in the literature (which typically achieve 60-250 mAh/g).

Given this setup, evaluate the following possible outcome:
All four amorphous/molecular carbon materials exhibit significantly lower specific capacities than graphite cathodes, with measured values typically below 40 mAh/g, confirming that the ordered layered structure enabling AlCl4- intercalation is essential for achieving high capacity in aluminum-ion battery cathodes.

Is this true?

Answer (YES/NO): NO